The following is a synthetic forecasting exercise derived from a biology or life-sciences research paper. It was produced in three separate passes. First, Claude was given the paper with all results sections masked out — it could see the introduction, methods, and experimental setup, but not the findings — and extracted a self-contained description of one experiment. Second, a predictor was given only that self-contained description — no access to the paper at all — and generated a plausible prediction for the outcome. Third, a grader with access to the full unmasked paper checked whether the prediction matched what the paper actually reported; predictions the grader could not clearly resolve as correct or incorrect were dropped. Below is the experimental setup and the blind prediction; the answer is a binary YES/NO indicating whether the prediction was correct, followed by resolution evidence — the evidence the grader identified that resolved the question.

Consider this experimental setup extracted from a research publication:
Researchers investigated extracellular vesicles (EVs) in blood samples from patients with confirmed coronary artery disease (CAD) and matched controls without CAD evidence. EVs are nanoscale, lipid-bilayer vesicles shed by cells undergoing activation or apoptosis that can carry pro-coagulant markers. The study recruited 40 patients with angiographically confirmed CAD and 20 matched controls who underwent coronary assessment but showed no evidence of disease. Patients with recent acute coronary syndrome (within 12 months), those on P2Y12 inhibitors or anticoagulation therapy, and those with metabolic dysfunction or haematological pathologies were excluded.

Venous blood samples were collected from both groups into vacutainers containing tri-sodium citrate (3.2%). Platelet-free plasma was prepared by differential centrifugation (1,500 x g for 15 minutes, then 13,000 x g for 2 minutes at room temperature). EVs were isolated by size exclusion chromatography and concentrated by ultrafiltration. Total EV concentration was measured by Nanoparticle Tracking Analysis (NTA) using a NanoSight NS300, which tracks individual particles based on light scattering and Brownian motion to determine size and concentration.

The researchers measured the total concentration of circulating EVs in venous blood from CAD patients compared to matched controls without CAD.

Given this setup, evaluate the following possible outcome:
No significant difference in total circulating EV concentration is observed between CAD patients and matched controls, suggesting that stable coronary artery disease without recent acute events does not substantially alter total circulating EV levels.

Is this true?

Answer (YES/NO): YES